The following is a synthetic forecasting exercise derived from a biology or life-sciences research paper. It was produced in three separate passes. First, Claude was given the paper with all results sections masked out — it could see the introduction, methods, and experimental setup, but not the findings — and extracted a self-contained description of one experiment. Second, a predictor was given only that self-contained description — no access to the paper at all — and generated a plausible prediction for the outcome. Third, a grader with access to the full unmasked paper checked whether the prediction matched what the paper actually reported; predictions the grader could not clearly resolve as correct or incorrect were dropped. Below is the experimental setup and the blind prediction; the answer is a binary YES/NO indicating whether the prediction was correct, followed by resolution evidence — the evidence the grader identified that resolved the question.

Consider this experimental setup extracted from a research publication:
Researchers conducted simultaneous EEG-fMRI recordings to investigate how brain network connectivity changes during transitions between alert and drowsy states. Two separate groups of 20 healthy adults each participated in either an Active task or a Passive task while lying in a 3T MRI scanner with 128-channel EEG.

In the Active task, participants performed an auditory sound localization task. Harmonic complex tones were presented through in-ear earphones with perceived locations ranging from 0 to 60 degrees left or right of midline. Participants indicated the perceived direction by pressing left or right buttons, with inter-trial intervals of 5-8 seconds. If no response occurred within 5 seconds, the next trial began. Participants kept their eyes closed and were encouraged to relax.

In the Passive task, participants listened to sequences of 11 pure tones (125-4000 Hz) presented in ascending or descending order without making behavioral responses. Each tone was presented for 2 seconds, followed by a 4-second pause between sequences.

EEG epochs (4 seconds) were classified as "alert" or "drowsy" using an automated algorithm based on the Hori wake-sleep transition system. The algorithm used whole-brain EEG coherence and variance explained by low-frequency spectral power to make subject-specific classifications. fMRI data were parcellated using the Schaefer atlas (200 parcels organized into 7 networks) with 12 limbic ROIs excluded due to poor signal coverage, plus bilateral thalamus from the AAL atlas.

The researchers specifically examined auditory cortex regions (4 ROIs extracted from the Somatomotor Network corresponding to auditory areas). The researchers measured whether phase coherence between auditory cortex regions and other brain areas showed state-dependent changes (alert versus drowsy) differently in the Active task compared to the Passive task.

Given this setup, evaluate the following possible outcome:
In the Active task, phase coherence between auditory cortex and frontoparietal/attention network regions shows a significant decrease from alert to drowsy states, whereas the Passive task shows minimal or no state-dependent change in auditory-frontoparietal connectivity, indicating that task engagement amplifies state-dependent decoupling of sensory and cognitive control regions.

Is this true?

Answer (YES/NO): NO